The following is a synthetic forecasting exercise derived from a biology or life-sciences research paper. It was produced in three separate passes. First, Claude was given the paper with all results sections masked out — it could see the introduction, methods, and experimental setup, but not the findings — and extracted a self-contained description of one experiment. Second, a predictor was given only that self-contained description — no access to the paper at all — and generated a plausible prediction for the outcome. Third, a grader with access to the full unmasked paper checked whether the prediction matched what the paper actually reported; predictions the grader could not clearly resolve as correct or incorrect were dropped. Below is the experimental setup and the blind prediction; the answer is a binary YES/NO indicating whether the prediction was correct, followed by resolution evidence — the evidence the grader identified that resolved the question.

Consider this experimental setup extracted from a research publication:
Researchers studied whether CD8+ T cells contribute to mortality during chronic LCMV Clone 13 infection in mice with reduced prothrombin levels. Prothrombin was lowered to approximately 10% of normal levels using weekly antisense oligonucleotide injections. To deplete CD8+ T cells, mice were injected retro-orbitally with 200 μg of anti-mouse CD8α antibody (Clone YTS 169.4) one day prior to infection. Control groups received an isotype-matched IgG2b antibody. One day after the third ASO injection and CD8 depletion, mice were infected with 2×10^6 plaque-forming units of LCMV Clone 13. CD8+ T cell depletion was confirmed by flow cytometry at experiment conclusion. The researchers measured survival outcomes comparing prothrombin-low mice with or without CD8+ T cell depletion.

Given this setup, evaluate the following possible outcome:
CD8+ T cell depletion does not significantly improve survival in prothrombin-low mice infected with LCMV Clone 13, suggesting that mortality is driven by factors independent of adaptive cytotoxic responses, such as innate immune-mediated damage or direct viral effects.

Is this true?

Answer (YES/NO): NO